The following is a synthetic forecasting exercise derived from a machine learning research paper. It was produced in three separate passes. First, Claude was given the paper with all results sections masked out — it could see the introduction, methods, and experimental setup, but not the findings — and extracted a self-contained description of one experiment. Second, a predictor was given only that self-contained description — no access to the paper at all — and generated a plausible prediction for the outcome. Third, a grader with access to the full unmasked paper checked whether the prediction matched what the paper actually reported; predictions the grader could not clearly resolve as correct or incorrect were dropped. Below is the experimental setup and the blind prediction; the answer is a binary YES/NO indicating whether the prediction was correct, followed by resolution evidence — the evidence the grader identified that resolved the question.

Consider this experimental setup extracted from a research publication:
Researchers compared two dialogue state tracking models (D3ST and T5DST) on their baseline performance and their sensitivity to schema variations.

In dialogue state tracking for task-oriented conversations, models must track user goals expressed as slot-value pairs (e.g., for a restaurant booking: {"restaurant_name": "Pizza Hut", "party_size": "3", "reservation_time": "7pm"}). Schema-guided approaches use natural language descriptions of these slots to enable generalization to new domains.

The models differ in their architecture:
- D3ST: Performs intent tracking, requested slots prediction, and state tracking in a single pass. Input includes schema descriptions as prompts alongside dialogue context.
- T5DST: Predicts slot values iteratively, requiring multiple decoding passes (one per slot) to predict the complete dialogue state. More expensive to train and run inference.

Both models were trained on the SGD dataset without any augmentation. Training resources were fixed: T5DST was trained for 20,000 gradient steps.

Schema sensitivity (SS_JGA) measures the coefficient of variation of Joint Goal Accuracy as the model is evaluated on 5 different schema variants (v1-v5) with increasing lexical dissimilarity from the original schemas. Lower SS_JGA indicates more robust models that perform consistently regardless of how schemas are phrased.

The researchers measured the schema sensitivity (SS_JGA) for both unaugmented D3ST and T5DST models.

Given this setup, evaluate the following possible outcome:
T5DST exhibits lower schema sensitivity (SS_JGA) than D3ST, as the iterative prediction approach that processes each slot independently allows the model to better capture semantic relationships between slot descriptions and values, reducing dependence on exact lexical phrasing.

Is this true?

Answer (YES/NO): NO